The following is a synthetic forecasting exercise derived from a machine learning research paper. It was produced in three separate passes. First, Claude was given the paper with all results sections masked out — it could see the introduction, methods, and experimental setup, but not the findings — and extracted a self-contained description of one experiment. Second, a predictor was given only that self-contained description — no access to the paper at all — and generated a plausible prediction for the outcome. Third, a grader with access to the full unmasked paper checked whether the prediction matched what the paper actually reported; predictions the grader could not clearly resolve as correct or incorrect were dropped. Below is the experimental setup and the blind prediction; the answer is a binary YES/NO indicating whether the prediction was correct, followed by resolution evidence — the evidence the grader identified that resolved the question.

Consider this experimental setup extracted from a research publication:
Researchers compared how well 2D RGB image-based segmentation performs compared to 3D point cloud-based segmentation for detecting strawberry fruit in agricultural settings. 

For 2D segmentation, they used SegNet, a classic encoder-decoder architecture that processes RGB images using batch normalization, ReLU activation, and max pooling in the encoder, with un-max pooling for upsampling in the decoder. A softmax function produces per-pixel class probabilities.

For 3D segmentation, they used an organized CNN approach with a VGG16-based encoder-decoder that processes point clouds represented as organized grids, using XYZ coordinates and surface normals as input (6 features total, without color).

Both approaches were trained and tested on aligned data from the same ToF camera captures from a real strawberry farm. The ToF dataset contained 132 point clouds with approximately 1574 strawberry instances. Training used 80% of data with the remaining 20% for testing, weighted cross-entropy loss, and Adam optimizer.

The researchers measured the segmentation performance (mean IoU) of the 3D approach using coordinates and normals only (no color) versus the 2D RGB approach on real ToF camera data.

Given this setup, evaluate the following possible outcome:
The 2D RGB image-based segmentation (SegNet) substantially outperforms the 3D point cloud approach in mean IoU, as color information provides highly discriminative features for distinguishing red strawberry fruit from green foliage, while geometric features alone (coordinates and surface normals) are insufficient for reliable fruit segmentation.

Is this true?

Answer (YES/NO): YES